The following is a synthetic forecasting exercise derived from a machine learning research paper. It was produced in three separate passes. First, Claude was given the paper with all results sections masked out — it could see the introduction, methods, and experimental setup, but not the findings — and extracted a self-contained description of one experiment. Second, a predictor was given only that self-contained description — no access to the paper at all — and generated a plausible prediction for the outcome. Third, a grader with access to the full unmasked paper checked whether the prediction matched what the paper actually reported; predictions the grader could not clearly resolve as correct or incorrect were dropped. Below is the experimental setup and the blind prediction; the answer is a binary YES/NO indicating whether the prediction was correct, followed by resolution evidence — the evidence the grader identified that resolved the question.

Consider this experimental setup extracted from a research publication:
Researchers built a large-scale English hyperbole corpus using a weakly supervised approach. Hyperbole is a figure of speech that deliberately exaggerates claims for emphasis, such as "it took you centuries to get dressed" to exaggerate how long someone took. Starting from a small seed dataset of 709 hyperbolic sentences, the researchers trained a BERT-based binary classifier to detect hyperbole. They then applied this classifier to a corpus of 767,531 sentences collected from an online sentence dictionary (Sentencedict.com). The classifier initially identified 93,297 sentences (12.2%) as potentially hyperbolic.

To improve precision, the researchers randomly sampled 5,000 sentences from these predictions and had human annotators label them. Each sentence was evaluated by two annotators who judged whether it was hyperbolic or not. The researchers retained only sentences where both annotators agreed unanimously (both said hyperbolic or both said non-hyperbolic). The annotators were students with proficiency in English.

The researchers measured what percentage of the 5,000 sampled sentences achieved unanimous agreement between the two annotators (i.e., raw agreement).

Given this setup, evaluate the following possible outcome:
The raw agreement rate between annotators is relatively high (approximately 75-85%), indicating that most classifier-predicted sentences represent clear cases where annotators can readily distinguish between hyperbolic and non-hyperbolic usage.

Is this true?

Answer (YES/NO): NO